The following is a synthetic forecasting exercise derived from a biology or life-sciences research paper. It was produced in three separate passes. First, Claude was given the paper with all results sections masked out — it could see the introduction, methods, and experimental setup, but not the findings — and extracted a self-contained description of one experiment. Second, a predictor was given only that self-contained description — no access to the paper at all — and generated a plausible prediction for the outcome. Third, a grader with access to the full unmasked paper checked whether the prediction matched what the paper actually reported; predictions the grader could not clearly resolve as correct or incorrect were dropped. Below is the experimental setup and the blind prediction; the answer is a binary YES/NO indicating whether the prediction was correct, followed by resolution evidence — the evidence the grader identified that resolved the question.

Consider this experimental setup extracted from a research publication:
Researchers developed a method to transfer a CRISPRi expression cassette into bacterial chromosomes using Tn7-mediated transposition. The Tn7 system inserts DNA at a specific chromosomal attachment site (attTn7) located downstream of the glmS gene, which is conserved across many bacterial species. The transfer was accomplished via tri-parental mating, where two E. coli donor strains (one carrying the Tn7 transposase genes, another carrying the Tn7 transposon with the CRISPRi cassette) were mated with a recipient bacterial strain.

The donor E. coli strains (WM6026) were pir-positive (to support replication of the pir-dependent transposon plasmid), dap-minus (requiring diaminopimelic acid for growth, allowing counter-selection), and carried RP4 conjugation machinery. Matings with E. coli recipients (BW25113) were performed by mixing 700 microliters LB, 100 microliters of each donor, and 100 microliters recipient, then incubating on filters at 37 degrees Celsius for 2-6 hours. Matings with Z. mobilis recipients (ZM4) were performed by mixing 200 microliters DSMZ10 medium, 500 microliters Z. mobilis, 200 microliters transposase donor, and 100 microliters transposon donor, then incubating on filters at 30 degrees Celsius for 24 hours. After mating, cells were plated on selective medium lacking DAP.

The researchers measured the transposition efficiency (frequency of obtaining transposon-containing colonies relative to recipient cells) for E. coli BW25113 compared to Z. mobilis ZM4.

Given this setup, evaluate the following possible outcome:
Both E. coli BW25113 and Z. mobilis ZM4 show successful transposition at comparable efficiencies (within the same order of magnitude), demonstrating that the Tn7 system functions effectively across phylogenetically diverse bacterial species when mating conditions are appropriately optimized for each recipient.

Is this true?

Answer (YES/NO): NO